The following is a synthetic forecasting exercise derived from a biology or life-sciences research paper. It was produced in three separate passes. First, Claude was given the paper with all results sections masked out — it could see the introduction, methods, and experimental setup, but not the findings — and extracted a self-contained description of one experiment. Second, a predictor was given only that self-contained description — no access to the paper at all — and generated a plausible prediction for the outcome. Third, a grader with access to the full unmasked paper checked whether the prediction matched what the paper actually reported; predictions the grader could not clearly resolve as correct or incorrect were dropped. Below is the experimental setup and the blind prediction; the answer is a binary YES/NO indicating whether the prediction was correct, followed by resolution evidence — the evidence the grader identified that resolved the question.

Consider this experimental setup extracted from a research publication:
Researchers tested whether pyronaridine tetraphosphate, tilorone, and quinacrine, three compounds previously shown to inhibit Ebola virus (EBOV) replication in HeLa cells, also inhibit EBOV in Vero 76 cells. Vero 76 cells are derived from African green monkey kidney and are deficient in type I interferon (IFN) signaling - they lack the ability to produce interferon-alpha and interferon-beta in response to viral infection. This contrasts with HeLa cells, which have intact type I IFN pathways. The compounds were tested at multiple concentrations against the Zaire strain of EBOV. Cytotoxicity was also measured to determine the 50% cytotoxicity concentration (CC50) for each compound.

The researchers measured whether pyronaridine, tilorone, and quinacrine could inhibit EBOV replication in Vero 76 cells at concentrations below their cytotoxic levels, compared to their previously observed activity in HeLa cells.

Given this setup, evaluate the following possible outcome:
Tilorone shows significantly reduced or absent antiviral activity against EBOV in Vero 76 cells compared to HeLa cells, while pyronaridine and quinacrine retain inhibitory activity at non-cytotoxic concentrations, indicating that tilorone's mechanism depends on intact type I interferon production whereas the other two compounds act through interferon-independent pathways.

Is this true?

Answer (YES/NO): NO